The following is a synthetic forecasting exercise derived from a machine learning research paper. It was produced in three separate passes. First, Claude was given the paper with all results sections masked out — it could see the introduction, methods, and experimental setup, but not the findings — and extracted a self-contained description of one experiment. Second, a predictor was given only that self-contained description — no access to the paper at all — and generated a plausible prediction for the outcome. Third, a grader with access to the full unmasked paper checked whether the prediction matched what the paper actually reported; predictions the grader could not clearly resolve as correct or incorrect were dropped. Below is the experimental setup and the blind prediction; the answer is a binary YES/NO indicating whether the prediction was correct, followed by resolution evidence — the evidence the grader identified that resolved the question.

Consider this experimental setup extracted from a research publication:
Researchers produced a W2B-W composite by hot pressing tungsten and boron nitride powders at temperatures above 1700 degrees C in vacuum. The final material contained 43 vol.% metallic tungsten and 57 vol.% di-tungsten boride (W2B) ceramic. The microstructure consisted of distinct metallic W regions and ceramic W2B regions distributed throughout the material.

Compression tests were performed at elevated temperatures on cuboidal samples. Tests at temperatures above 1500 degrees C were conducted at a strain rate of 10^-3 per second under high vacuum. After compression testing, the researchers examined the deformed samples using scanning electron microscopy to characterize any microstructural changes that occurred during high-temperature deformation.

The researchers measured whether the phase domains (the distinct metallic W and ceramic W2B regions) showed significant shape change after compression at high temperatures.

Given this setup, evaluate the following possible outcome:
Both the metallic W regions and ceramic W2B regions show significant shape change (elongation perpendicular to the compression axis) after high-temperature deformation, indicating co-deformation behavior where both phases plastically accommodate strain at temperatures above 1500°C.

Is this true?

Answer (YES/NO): NO